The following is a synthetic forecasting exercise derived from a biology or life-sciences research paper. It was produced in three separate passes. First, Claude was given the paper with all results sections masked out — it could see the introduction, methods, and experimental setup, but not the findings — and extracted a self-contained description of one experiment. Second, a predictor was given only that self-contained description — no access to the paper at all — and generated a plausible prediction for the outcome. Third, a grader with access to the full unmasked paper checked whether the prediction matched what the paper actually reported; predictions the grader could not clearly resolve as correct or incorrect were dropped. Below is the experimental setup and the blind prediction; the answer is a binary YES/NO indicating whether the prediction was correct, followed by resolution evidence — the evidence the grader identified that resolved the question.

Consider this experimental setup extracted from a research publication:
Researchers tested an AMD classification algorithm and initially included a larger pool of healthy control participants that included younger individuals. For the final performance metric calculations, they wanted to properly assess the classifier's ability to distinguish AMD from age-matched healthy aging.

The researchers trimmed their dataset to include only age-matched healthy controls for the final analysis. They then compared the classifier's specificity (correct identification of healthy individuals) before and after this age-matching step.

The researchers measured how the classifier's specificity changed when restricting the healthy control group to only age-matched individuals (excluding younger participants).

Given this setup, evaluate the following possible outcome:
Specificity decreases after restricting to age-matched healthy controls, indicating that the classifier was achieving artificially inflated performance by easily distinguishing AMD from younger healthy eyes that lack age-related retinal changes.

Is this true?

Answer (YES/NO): YES